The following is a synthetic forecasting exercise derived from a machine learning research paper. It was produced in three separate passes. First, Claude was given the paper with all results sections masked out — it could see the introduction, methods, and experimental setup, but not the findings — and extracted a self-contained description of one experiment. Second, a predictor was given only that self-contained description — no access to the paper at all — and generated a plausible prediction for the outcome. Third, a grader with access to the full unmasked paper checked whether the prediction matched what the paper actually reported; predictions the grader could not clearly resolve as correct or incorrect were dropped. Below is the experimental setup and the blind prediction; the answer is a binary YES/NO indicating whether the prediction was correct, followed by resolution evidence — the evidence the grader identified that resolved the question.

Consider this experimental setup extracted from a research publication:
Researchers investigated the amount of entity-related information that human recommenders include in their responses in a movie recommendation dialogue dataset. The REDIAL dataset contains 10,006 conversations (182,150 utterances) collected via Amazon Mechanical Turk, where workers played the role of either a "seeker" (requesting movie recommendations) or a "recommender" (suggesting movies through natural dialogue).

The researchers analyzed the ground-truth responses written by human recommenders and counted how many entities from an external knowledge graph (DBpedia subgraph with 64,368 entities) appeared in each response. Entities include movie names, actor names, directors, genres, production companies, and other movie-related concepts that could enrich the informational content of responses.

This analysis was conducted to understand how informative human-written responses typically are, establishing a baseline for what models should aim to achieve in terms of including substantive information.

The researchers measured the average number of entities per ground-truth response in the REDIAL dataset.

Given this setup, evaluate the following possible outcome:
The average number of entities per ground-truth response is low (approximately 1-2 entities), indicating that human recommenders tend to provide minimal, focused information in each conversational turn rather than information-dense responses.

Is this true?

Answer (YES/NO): NO